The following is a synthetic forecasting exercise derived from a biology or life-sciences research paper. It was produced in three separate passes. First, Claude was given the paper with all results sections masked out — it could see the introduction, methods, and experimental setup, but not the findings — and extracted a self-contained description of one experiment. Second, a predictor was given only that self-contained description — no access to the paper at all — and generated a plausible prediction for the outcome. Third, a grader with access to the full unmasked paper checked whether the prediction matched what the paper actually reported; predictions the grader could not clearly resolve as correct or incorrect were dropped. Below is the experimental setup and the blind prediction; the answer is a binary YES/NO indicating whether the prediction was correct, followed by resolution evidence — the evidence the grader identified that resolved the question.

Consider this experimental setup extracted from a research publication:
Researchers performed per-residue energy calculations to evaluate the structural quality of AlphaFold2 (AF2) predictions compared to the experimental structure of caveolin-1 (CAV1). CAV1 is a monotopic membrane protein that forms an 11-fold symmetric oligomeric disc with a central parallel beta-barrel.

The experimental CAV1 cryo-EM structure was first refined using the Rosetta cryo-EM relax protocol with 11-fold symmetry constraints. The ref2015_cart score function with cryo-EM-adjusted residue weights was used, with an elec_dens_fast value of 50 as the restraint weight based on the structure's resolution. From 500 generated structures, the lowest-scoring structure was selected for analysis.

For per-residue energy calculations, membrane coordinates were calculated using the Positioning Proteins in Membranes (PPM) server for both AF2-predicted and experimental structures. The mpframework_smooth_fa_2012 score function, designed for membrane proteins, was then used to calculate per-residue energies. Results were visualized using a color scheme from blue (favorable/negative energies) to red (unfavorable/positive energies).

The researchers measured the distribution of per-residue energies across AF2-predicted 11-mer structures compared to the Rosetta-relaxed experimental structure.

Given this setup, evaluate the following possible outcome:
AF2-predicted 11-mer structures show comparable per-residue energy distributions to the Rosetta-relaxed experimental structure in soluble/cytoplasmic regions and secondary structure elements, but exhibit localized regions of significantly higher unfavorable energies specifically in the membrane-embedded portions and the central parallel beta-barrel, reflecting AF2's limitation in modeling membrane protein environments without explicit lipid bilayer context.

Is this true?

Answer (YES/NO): NO